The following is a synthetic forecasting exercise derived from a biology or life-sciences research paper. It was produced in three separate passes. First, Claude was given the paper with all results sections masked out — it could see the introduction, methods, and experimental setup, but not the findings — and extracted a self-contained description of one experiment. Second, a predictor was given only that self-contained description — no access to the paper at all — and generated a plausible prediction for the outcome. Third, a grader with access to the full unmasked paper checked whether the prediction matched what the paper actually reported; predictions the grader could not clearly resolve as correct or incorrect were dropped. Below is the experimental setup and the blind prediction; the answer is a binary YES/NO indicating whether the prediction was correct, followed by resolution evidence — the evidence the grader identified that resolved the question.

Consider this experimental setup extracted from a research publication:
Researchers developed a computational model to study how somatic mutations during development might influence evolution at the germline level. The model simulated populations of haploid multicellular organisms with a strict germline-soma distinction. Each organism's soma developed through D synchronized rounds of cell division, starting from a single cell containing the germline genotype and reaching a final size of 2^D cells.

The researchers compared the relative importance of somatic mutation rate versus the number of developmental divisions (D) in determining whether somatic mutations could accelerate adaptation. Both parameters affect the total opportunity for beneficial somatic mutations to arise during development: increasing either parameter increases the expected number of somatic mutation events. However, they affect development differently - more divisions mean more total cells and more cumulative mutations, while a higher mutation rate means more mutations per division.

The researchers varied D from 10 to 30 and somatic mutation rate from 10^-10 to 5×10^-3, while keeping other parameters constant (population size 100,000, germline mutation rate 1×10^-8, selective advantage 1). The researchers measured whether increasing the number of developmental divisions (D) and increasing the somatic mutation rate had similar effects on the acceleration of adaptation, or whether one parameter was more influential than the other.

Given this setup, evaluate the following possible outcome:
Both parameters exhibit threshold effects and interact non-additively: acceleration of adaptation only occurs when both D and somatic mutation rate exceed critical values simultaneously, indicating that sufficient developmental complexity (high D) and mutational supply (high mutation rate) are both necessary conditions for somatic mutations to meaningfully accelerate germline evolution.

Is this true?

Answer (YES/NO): NO